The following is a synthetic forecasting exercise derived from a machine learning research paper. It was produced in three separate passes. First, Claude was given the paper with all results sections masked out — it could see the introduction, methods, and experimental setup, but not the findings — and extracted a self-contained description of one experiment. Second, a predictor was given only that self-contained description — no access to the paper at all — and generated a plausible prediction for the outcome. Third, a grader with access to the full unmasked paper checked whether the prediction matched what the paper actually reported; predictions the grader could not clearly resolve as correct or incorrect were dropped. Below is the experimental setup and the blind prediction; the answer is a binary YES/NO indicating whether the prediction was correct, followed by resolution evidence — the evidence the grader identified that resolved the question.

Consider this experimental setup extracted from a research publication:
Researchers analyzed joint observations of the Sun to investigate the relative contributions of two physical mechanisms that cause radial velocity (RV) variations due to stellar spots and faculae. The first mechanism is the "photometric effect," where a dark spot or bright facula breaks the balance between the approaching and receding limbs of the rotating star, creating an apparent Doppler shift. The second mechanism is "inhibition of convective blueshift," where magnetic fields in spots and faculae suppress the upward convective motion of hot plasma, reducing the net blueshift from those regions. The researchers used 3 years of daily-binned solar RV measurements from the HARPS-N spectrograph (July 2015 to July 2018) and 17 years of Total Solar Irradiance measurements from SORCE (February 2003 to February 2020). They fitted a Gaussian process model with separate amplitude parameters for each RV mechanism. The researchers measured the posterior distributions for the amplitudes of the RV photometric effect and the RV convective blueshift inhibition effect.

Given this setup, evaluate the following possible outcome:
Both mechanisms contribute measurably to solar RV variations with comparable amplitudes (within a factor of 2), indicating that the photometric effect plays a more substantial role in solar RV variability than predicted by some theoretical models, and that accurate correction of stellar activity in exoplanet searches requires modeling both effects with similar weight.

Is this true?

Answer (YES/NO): NO